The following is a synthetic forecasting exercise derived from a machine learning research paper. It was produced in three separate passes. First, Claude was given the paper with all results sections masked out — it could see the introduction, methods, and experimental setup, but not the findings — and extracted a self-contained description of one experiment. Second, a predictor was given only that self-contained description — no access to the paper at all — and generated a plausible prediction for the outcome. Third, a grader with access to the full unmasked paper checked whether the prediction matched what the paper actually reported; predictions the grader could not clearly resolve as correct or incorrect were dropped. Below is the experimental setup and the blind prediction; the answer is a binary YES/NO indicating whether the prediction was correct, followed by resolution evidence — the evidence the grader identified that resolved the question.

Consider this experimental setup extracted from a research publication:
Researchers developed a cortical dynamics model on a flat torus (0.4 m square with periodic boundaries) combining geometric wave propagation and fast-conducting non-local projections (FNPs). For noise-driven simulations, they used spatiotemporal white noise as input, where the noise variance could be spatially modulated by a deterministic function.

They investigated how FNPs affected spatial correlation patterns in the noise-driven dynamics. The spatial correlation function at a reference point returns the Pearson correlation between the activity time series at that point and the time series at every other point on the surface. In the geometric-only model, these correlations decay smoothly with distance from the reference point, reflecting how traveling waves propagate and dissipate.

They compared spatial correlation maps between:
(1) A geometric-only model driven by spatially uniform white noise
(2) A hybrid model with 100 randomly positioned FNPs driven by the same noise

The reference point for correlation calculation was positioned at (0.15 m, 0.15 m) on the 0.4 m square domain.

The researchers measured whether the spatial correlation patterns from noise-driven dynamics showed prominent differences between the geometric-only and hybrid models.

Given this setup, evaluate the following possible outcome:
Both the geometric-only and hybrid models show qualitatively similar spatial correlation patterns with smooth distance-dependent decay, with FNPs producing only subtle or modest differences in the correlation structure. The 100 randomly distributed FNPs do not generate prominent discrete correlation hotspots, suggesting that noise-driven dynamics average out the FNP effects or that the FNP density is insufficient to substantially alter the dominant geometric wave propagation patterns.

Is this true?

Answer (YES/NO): YES